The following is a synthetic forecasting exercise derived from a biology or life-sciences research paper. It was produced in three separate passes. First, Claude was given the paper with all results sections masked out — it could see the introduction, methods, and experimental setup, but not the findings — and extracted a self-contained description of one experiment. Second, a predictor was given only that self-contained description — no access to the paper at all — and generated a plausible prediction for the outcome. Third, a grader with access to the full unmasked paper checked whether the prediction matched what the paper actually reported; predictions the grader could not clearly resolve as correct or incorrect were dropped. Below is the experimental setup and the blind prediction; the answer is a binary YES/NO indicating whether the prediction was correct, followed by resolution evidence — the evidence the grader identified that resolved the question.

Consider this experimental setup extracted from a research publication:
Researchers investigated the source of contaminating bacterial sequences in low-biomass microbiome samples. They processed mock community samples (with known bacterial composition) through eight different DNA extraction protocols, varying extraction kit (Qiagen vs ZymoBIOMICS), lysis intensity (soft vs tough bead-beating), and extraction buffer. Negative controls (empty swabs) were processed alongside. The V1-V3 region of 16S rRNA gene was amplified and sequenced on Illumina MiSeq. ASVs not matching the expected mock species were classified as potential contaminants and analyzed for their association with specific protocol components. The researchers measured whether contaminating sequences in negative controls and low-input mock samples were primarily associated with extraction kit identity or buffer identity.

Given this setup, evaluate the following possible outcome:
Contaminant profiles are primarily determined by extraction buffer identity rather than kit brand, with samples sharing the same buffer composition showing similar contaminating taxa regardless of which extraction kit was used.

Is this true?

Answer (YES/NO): YES